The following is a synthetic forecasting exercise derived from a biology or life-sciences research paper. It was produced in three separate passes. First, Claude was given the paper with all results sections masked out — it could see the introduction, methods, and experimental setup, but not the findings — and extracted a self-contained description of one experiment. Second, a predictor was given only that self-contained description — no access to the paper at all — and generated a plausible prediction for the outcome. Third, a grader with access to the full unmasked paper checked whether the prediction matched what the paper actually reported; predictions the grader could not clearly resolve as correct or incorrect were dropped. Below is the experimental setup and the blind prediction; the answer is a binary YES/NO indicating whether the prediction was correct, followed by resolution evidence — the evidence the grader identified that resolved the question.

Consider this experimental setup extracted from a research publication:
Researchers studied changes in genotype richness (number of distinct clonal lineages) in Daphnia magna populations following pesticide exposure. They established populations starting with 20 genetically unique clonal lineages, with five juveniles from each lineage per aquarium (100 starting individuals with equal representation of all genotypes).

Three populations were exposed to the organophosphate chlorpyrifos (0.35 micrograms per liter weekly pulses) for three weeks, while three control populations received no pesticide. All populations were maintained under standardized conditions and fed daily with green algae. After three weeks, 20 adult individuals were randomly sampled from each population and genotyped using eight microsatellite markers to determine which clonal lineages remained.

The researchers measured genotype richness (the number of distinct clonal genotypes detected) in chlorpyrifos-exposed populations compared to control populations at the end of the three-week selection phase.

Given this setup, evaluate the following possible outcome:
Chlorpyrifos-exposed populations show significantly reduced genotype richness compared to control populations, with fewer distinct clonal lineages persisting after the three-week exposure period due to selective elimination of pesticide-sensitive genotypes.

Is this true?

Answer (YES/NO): YES